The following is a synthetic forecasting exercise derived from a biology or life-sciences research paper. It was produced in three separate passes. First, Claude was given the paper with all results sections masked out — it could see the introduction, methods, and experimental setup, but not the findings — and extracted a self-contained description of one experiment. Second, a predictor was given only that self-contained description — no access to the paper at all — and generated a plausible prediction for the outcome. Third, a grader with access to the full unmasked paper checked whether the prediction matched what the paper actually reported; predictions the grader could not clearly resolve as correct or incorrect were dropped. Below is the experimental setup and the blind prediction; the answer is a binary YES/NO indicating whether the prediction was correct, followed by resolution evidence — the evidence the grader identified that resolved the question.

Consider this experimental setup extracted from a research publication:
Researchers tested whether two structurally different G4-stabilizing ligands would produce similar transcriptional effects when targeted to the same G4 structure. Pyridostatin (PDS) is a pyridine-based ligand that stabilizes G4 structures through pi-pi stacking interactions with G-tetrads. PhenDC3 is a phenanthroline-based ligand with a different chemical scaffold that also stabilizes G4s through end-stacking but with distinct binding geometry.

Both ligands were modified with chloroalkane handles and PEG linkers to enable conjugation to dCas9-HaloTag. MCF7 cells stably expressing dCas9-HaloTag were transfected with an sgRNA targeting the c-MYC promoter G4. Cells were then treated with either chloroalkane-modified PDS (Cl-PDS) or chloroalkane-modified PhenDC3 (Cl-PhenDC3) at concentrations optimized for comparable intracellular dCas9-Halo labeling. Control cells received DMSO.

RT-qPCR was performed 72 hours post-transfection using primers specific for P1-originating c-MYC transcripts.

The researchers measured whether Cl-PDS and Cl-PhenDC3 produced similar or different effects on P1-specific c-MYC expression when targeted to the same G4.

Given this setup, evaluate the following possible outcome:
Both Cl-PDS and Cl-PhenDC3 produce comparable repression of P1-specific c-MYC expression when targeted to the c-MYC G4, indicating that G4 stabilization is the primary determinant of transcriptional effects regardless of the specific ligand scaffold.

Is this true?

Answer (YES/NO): NO